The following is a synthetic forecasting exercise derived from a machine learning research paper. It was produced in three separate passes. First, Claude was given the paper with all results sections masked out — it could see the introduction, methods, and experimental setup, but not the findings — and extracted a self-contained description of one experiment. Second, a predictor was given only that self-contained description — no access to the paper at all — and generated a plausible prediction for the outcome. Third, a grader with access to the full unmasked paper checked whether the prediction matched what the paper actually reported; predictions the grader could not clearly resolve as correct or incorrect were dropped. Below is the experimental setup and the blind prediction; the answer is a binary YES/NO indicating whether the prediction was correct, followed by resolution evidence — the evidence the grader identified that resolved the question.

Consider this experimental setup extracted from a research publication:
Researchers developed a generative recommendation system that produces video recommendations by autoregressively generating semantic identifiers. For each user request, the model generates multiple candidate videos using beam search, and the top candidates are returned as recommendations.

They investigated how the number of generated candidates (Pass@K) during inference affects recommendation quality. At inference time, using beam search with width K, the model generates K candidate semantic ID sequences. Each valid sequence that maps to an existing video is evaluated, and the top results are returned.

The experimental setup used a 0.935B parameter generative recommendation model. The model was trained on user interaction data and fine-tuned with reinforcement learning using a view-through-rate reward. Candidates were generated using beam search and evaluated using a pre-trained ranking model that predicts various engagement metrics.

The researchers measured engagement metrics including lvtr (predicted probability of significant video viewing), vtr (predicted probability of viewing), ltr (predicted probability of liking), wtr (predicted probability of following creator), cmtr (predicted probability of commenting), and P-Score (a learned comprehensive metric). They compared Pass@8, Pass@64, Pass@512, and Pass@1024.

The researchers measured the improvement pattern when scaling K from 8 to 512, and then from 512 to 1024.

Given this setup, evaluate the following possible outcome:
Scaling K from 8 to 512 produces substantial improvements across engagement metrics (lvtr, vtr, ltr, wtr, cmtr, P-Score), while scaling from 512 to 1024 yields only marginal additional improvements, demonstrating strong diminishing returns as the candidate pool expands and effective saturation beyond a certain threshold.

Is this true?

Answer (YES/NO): YES